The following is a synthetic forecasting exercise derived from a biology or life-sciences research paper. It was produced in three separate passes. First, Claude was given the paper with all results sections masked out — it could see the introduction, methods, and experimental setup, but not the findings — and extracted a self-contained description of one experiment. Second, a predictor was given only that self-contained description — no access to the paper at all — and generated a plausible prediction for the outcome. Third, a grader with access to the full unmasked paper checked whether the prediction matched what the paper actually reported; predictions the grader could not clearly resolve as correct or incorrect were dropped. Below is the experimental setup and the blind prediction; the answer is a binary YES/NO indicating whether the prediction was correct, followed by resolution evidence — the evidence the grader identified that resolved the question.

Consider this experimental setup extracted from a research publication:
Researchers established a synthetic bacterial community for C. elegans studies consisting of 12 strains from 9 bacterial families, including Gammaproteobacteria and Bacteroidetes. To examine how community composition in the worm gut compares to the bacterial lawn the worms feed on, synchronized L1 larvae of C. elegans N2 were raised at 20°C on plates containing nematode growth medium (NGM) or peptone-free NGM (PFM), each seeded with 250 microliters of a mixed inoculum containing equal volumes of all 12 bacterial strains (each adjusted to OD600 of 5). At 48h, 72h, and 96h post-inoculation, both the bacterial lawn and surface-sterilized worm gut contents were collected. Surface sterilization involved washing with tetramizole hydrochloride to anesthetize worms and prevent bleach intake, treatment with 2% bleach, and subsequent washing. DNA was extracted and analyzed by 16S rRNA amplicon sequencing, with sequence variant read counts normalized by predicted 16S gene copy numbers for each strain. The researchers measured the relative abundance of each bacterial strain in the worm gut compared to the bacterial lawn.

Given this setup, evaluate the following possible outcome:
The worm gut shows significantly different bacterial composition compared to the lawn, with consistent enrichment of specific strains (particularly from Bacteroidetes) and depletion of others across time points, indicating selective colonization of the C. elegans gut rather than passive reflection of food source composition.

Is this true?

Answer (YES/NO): NO